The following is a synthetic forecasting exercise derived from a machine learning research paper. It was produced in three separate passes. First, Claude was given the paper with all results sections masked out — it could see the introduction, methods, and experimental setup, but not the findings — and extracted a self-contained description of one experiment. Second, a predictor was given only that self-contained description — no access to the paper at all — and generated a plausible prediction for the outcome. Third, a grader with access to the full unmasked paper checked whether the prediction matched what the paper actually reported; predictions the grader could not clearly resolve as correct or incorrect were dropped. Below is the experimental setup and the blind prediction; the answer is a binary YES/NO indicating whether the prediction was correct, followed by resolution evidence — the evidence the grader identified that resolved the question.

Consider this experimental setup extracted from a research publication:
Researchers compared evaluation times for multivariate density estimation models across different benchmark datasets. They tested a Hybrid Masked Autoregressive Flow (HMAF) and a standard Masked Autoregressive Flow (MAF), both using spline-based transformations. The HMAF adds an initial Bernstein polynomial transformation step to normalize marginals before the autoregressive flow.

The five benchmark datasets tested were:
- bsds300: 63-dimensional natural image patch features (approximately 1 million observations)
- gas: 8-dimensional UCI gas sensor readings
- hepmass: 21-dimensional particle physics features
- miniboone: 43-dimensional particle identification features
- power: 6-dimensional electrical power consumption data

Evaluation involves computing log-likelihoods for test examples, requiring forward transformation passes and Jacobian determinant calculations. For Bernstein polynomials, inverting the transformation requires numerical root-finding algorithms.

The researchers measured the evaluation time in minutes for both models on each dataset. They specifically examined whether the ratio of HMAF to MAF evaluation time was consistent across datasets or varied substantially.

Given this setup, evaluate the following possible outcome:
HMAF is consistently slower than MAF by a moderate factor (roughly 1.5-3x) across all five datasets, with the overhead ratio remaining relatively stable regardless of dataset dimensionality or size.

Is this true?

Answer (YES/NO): NO